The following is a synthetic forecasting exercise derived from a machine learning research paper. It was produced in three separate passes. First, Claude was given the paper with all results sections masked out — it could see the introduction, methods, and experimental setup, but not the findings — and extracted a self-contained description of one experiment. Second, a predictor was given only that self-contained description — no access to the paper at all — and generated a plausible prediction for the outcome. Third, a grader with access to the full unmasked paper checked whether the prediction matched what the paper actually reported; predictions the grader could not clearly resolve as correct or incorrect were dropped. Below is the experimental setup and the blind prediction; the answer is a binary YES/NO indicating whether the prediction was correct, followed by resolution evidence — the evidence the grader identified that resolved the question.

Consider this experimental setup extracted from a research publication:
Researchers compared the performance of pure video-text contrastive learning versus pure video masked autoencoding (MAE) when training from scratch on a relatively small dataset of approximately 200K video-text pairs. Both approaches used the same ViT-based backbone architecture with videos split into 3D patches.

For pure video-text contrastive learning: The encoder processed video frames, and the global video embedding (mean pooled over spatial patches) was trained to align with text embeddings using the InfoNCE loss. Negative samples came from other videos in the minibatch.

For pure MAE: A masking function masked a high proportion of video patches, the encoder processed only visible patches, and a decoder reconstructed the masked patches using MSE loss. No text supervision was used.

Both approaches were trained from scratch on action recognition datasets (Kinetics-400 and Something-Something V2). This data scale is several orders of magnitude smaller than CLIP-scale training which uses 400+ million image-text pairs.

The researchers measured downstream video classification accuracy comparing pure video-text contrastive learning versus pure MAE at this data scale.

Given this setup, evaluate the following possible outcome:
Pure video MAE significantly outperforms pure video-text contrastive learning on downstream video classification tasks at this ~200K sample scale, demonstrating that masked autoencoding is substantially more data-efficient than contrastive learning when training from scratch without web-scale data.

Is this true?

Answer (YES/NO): YES